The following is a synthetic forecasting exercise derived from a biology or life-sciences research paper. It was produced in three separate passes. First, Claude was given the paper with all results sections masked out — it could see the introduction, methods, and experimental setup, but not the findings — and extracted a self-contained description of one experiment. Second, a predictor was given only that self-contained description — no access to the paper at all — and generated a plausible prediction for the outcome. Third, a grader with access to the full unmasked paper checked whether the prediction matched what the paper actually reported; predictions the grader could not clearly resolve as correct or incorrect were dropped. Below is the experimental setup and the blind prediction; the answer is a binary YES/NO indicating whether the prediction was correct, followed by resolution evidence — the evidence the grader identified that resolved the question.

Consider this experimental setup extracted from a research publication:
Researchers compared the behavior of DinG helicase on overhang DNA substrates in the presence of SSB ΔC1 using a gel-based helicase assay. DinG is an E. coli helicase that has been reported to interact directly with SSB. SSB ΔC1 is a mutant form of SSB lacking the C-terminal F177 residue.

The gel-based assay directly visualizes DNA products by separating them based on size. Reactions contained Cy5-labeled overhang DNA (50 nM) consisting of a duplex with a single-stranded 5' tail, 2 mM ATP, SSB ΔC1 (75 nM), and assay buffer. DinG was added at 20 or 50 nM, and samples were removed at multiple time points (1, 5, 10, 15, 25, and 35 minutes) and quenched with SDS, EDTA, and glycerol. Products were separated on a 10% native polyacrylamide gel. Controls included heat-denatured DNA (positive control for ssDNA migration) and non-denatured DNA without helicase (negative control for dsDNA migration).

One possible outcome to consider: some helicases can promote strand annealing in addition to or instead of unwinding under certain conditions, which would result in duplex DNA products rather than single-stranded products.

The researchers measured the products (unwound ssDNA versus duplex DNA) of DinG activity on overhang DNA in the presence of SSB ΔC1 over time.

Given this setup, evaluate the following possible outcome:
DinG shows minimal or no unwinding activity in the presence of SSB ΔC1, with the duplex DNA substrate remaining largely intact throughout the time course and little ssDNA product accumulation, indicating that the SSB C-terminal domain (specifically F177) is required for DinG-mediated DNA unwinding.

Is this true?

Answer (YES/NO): NO